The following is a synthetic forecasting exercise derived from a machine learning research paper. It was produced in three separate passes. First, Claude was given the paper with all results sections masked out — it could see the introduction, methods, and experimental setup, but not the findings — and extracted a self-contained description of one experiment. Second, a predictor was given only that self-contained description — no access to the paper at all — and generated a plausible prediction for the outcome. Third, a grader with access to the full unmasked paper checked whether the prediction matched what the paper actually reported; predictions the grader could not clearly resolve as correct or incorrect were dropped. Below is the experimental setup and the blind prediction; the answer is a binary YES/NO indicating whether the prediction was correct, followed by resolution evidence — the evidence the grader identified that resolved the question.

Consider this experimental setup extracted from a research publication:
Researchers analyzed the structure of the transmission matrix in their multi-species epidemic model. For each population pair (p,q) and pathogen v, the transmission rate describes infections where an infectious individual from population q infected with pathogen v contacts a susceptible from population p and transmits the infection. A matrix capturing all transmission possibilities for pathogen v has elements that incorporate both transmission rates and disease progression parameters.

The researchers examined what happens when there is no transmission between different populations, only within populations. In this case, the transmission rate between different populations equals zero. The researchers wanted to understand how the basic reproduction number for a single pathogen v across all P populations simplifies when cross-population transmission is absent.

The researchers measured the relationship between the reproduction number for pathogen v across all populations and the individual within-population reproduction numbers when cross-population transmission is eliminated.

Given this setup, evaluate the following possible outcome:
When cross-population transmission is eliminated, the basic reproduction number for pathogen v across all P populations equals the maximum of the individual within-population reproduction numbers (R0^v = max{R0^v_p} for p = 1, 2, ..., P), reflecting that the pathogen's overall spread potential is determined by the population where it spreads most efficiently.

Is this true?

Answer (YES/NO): YES